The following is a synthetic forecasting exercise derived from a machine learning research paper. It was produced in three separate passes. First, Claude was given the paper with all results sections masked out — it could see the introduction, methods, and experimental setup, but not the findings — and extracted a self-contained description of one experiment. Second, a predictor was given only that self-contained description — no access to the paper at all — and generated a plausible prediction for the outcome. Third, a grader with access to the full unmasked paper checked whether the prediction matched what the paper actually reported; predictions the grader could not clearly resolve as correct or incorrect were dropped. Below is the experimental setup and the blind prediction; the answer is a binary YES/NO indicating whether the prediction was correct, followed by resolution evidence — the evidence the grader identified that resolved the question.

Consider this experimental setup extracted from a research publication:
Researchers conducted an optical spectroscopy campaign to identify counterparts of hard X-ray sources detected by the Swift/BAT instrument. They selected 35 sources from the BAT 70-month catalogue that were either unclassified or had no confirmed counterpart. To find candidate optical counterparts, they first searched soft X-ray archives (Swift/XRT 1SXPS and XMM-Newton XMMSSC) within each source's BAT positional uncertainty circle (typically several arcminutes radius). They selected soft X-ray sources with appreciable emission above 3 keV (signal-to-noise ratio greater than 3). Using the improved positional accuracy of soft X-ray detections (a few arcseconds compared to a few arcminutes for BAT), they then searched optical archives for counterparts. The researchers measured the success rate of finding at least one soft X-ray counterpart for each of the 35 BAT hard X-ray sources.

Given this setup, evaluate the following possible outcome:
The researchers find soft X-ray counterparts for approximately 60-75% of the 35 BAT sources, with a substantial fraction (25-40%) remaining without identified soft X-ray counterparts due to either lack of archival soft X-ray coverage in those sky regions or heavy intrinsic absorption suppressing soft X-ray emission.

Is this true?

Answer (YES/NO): NO